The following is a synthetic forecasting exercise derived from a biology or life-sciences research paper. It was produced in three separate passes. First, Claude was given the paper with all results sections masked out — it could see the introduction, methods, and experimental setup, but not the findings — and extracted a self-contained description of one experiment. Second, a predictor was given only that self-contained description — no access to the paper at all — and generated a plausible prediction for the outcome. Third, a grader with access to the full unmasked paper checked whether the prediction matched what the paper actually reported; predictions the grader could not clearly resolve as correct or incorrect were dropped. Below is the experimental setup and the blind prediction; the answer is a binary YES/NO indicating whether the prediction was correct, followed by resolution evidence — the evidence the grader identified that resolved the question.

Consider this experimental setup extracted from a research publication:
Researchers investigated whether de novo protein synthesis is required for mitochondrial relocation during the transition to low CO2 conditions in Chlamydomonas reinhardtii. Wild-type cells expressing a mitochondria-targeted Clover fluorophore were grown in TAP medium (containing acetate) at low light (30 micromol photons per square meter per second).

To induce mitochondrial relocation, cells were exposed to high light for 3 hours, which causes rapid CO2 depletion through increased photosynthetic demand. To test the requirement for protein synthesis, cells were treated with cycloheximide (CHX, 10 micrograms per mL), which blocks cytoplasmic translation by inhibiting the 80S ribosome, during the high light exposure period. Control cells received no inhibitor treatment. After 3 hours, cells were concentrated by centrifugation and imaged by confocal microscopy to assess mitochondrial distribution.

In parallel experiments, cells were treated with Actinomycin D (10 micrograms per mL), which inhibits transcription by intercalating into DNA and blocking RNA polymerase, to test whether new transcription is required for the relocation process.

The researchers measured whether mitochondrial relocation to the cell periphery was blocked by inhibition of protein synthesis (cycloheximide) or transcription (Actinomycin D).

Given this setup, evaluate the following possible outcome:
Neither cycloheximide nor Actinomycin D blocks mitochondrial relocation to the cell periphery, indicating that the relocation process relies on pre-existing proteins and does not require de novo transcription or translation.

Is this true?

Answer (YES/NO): NO